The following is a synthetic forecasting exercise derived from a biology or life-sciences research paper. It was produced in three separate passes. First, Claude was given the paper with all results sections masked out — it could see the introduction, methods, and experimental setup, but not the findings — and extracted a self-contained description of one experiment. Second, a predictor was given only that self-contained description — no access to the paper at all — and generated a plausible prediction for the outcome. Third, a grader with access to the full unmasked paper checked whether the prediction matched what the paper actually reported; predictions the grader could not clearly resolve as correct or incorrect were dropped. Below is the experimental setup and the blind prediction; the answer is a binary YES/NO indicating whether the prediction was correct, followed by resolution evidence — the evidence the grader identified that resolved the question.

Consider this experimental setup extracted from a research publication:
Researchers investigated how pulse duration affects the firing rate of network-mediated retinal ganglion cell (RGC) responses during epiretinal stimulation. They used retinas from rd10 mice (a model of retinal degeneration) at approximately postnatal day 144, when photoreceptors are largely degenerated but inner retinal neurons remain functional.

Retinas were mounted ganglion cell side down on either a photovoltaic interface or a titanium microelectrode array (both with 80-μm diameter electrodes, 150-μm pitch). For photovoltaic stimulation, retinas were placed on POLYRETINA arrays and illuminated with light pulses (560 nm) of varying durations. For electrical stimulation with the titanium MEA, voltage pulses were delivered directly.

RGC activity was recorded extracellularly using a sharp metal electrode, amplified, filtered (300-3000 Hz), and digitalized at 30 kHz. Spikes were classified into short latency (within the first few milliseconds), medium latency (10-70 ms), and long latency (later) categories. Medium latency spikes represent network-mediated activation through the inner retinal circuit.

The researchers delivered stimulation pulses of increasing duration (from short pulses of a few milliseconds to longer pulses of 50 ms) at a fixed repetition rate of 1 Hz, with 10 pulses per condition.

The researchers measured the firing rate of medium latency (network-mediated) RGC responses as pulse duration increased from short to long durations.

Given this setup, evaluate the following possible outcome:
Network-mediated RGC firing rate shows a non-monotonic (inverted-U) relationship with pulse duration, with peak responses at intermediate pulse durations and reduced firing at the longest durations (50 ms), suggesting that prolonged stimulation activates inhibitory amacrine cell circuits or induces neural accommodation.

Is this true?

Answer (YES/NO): NO